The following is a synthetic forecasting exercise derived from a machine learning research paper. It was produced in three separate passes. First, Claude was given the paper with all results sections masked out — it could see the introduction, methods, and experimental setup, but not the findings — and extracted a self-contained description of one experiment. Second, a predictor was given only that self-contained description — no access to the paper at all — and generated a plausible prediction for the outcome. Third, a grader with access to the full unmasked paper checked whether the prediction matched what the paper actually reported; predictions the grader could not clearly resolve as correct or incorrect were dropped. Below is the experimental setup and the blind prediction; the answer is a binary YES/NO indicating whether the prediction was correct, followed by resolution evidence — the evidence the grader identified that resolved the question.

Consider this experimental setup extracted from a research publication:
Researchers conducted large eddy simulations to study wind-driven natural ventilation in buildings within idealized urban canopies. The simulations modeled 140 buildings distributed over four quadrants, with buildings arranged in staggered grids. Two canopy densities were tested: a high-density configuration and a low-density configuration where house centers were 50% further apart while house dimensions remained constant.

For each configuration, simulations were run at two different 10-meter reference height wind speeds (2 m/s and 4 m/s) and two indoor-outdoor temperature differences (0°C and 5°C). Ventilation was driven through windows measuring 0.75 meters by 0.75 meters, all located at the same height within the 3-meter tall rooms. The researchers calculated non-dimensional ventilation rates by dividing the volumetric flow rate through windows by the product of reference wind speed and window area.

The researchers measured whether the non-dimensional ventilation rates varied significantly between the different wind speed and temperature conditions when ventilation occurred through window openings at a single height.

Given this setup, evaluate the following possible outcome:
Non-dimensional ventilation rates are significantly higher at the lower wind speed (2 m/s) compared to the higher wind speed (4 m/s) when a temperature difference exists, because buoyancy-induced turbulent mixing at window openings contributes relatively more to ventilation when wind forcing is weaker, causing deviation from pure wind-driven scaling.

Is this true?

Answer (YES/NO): NO